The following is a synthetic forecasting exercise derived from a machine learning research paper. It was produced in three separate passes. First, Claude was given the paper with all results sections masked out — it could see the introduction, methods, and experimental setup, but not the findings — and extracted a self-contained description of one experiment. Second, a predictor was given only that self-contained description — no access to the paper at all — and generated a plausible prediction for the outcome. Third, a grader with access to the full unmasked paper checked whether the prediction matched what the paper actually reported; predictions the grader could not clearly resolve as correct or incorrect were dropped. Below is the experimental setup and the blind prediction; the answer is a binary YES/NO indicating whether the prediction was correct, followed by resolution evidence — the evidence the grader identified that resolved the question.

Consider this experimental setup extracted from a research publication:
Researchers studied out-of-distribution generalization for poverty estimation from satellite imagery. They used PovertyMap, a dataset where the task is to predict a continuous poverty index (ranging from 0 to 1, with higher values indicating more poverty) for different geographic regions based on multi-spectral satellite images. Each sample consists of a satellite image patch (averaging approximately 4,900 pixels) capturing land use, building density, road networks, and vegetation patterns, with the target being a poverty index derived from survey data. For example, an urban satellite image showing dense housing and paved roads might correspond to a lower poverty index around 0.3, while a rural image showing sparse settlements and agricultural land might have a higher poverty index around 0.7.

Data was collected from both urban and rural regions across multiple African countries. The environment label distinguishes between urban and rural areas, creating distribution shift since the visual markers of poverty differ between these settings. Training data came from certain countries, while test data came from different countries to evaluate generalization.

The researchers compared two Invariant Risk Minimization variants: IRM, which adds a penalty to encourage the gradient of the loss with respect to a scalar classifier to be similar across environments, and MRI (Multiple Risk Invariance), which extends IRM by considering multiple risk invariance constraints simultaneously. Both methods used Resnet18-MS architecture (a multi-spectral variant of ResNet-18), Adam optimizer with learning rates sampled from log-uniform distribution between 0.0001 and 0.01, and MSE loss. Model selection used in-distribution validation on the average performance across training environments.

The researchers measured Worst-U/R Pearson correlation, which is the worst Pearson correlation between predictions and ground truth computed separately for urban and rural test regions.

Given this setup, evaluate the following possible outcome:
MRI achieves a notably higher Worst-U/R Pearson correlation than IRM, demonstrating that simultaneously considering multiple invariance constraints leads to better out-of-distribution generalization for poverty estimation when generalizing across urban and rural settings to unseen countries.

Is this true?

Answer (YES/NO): YES